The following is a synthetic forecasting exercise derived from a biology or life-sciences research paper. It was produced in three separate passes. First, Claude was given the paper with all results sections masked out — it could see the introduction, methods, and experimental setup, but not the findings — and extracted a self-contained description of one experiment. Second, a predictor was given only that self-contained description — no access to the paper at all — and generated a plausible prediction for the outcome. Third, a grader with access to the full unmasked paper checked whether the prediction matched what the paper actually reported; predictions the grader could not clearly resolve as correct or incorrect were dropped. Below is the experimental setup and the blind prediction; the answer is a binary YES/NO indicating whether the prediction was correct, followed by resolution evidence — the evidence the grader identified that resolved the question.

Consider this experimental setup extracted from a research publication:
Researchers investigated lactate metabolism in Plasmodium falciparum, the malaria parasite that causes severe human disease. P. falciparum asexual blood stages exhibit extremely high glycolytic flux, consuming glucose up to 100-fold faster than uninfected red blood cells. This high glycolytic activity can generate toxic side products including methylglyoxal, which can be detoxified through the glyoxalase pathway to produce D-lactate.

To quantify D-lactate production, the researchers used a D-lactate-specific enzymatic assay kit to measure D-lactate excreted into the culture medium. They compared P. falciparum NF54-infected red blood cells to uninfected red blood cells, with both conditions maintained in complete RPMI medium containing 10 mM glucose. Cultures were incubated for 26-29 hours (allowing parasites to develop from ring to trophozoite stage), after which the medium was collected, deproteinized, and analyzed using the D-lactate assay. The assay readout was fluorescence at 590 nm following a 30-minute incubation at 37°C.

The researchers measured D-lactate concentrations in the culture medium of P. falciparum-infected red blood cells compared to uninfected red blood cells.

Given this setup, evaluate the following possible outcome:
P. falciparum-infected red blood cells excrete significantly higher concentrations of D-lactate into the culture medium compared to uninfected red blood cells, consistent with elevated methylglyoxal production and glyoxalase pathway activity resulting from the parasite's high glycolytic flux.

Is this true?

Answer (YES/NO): NO